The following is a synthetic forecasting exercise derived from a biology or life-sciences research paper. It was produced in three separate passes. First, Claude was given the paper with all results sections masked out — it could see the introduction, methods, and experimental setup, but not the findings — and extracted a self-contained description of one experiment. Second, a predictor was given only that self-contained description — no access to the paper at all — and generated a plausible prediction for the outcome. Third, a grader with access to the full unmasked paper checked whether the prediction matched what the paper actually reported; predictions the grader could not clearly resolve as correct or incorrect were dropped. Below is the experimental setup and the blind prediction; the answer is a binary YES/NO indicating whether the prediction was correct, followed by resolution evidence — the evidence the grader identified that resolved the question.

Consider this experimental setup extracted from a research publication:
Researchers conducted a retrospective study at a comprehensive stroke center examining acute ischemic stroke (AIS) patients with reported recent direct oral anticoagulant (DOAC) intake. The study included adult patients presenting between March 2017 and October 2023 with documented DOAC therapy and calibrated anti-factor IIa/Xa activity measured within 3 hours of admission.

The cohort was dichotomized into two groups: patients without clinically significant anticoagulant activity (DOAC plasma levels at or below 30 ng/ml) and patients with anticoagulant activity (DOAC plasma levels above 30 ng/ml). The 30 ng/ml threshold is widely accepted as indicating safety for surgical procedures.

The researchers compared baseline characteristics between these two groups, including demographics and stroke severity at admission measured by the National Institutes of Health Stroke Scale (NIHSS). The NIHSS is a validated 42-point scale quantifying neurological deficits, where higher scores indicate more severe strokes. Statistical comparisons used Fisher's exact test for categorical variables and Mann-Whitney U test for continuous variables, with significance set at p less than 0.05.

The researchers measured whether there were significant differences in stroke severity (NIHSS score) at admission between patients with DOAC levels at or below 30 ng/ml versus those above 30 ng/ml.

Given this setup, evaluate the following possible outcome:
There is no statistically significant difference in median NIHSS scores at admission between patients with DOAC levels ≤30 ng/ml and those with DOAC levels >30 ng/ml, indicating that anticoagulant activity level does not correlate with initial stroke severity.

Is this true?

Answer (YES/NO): NO